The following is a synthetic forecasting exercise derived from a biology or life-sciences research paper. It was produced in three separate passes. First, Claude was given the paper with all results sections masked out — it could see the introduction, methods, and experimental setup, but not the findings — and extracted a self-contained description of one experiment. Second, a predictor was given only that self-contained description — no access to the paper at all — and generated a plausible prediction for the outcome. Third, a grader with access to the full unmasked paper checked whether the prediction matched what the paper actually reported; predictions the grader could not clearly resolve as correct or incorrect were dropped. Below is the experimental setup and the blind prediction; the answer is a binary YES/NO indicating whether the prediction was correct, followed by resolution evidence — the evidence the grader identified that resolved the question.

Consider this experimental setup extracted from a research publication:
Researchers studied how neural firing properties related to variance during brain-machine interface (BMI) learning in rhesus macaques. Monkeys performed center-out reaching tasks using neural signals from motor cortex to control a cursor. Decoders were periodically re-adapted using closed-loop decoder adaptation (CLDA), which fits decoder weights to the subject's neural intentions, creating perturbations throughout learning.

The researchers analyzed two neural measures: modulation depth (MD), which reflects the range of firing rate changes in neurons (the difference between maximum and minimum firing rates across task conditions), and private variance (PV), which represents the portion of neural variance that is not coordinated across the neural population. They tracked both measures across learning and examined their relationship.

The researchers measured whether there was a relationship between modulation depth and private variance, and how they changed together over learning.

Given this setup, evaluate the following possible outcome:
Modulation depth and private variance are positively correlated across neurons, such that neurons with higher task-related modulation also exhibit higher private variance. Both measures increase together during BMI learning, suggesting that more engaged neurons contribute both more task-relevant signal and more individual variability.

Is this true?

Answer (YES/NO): NO